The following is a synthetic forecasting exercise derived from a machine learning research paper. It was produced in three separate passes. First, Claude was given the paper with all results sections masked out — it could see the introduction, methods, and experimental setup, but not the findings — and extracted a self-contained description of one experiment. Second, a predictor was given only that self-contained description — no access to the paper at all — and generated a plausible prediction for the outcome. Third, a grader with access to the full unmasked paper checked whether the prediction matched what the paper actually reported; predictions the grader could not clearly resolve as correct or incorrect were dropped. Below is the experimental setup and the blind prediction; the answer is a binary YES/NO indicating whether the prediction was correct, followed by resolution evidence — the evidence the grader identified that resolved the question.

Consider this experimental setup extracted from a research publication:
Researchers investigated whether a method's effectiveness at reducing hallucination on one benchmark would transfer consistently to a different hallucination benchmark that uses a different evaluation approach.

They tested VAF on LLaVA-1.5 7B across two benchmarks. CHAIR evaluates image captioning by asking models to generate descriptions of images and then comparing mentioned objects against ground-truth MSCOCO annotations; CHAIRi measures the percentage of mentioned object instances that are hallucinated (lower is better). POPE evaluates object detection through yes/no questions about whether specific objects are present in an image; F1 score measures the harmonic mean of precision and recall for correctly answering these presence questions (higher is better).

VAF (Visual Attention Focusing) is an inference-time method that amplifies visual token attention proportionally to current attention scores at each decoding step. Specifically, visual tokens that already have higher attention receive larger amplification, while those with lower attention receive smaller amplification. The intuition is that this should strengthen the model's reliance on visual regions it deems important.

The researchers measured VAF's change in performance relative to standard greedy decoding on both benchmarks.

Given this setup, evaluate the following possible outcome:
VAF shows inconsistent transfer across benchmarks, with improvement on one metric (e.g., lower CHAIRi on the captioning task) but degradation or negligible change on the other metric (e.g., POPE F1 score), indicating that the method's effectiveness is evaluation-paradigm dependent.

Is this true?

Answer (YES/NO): YES